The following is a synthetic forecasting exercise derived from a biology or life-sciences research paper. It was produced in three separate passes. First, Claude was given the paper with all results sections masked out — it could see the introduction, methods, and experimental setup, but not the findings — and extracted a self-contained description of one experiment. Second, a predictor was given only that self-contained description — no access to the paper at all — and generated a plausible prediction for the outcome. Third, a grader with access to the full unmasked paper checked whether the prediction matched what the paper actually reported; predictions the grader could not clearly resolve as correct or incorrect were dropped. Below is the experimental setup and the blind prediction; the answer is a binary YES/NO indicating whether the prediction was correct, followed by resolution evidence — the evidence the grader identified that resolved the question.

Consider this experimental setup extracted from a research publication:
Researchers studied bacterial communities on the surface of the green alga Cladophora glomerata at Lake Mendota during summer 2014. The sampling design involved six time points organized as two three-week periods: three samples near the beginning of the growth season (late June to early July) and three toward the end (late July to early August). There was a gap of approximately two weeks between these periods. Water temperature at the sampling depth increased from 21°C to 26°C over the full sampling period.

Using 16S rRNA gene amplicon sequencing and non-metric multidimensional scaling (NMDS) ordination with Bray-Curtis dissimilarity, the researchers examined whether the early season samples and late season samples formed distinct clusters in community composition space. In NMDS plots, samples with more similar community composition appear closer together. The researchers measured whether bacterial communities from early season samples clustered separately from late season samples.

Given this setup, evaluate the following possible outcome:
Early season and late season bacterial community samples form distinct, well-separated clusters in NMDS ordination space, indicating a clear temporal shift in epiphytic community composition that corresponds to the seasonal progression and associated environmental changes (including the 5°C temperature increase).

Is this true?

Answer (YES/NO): YES